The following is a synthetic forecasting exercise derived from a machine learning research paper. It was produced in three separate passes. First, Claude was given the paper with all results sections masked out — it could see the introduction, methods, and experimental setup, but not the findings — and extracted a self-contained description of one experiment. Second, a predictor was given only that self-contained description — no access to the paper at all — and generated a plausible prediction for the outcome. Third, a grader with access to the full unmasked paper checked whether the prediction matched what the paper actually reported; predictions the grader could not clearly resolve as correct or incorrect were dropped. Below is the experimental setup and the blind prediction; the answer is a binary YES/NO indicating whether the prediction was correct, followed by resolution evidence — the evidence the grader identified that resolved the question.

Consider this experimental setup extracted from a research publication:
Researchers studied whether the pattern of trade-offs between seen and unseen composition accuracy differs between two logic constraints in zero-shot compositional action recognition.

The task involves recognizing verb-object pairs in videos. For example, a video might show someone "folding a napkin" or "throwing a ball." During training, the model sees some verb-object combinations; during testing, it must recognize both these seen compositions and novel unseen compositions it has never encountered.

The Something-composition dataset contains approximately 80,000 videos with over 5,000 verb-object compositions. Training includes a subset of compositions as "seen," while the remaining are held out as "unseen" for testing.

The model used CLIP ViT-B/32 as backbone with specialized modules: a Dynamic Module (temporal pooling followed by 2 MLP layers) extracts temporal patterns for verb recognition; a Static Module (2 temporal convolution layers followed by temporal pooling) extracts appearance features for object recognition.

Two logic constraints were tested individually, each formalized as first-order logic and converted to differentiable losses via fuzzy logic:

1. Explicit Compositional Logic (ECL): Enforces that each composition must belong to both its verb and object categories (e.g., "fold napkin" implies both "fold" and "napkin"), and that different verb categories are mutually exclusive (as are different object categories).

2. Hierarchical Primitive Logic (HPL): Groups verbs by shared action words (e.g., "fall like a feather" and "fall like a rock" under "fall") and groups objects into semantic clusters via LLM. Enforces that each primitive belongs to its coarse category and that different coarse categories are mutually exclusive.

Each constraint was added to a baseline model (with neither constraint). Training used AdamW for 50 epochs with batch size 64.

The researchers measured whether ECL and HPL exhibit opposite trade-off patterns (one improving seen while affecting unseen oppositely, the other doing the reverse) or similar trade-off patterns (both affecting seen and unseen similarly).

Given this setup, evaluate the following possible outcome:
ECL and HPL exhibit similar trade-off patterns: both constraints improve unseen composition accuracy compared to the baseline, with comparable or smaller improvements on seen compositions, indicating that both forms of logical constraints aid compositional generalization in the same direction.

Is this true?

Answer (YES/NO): NO